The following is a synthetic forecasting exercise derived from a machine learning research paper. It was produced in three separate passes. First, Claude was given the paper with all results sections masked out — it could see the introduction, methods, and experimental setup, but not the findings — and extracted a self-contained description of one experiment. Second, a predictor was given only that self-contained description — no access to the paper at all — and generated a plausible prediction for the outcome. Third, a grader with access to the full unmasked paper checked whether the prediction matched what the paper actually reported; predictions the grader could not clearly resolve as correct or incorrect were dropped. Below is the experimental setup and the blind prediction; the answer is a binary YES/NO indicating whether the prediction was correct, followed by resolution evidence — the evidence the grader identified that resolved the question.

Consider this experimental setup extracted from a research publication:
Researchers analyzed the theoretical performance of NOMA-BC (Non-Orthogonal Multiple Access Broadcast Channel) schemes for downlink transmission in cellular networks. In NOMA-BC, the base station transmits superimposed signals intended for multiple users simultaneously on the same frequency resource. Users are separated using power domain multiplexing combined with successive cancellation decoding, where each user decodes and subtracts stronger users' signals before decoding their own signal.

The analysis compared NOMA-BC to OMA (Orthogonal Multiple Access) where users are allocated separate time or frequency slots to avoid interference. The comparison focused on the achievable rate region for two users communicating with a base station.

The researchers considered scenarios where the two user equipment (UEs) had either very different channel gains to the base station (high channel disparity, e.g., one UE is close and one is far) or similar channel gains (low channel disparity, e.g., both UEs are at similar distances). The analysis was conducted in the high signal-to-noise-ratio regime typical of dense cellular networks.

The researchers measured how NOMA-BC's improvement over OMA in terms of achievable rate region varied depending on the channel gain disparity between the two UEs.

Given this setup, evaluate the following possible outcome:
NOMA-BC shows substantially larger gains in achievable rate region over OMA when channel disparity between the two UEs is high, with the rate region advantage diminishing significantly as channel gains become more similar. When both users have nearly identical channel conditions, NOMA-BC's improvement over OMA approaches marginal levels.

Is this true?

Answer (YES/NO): YES